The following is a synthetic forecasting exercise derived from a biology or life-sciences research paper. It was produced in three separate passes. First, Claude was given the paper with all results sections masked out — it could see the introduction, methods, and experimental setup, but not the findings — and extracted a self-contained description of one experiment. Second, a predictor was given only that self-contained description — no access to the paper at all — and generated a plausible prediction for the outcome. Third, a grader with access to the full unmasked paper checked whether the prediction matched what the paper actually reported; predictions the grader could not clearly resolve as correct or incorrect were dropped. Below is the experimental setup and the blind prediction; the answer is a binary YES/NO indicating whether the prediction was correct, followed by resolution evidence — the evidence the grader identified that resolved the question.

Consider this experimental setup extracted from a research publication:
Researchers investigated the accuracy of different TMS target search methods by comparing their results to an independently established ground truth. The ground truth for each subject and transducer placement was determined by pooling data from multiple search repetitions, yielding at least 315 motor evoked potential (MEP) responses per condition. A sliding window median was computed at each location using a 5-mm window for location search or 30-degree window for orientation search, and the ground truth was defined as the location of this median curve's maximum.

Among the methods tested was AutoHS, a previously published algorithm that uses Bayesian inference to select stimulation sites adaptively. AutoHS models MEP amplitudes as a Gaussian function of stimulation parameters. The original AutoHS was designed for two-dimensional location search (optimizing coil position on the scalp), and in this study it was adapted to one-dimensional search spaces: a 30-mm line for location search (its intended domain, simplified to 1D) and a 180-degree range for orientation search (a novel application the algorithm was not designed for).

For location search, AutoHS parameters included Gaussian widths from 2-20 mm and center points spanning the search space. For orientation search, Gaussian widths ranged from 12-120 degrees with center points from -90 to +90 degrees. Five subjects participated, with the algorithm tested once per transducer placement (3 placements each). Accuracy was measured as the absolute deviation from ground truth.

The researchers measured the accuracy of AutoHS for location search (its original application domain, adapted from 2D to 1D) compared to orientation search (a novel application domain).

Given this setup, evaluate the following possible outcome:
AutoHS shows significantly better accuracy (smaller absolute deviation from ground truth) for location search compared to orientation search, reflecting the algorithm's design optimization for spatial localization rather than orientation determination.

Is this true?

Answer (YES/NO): YES